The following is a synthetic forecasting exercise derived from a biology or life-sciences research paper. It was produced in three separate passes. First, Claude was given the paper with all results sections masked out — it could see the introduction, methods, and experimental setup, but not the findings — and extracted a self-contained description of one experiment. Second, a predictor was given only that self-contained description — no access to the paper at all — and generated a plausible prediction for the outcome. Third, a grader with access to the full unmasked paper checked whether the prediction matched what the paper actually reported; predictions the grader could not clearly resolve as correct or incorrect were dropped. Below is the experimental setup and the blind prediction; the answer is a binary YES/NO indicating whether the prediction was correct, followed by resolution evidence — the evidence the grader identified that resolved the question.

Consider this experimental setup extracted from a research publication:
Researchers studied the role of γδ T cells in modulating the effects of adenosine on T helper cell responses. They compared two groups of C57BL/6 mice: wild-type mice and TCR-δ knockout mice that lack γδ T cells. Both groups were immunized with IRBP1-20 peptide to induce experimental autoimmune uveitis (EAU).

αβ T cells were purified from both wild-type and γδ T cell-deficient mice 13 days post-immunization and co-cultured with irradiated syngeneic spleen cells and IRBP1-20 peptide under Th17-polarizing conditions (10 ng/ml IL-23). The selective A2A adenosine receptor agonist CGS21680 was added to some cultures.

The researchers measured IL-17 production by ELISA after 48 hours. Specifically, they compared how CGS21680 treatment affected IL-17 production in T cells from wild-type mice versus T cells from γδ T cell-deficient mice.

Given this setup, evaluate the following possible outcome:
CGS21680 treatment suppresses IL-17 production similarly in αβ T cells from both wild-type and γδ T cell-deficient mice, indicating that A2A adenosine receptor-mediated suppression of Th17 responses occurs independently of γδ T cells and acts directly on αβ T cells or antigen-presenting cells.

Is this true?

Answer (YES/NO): NO